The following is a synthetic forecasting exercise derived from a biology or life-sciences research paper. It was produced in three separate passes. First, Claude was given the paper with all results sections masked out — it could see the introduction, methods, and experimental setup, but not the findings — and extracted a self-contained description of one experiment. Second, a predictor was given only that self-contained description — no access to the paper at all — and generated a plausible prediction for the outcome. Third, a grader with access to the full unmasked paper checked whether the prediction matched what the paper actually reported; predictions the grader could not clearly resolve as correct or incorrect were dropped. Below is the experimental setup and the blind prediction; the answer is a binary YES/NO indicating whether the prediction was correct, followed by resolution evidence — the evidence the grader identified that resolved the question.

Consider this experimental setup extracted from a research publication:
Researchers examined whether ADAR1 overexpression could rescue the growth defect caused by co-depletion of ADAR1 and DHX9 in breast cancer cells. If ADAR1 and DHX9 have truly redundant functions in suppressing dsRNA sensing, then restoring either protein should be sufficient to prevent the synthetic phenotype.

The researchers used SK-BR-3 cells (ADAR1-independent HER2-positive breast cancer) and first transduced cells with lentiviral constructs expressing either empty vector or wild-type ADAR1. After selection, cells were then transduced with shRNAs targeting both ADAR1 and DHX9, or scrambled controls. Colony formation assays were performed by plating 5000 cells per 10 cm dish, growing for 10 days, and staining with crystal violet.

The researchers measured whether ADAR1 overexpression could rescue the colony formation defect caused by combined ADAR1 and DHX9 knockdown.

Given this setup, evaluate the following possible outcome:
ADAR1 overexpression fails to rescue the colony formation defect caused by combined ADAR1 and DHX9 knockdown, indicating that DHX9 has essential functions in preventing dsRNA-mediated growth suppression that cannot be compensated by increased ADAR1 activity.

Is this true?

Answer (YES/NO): NO